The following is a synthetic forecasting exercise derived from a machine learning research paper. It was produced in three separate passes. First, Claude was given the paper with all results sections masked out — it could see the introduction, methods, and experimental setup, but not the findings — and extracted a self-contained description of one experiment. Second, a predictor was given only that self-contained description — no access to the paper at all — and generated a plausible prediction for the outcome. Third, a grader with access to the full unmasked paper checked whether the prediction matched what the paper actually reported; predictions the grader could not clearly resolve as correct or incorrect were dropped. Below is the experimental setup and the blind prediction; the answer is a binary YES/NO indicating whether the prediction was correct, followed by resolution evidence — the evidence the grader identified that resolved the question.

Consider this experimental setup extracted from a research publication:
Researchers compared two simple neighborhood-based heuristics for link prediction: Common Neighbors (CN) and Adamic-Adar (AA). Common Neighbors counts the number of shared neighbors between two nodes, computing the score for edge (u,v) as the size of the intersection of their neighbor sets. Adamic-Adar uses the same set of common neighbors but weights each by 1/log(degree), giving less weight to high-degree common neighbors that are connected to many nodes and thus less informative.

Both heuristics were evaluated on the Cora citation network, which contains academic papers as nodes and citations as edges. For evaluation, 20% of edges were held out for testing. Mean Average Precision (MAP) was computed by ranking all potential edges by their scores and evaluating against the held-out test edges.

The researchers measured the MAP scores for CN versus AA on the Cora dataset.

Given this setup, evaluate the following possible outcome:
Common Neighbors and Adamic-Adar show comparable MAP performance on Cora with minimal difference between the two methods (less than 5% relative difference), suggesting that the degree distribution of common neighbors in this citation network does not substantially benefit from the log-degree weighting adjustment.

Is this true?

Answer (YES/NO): NO